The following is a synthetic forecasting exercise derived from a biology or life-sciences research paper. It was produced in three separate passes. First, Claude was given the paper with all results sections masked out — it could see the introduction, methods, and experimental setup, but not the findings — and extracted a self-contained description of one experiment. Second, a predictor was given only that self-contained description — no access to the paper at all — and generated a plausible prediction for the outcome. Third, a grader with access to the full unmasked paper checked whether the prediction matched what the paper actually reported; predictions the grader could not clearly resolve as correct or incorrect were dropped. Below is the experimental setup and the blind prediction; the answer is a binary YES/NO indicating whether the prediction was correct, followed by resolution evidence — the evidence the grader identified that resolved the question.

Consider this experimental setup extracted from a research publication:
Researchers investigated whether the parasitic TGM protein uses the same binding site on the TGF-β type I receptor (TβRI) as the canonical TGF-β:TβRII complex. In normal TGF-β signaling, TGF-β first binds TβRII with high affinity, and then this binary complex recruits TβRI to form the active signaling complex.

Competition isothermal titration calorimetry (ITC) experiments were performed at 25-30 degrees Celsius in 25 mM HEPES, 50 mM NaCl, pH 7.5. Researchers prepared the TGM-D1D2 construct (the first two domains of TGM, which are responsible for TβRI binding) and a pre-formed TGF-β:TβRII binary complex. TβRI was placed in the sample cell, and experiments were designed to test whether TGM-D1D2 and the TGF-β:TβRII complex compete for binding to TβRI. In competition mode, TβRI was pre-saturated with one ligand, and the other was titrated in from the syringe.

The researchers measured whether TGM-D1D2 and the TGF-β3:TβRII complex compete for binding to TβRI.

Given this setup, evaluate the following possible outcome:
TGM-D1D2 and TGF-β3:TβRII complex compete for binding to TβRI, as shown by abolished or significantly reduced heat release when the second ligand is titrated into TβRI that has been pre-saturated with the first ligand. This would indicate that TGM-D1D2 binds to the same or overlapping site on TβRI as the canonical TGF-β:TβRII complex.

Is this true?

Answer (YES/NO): YES